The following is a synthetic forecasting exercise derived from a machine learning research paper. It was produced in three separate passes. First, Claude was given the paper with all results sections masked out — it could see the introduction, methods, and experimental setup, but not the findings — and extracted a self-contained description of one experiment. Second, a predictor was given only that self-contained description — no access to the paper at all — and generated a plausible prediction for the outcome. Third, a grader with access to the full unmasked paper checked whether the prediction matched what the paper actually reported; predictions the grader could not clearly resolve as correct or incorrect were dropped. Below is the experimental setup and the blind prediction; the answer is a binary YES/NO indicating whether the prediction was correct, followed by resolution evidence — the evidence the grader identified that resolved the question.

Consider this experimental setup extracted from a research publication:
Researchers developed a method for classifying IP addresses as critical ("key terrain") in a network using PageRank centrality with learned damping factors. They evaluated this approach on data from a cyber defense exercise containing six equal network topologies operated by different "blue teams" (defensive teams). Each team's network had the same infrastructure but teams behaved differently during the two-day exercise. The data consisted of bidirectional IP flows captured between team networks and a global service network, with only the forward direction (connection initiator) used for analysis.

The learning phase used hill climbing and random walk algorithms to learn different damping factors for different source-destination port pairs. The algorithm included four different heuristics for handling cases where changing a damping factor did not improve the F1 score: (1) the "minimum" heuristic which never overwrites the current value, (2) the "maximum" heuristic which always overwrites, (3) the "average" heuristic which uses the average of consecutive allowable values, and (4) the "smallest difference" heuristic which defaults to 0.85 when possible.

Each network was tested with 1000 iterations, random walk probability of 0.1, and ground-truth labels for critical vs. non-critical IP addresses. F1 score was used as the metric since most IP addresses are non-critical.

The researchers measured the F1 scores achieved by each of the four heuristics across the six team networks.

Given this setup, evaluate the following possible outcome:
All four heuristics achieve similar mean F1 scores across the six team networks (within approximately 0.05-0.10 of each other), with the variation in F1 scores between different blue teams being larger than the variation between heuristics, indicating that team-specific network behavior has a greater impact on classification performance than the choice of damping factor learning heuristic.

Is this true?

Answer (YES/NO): YES